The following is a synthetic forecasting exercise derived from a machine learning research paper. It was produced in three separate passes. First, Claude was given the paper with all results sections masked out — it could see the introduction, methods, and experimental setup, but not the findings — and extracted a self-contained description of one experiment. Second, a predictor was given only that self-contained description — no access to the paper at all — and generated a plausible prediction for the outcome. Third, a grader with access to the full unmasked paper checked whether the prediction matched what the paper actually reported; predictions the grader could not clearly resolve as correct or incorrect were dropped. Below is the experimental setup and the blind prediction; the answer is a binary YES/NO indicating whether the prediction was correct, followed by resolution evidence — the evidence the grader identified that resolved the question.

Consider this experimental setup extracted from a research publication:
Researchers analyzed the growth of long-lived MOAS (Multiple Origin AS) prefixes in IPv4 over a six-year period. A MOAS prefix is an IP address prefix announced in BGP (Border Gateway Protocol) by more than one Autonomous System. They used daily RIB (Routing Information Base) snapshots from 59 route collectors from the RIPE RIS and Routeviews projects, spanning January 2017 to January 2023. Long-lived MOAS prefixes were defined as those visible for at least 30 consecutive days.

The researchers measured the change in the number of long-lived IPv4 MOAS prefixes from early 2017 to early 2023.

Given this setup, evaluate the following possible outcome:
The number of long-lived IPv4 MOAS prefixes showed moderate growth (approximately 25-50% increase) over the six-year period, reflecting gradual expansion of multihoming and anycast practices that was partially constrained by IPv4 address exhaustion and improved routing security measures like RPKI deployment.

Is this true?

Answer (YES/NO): NO